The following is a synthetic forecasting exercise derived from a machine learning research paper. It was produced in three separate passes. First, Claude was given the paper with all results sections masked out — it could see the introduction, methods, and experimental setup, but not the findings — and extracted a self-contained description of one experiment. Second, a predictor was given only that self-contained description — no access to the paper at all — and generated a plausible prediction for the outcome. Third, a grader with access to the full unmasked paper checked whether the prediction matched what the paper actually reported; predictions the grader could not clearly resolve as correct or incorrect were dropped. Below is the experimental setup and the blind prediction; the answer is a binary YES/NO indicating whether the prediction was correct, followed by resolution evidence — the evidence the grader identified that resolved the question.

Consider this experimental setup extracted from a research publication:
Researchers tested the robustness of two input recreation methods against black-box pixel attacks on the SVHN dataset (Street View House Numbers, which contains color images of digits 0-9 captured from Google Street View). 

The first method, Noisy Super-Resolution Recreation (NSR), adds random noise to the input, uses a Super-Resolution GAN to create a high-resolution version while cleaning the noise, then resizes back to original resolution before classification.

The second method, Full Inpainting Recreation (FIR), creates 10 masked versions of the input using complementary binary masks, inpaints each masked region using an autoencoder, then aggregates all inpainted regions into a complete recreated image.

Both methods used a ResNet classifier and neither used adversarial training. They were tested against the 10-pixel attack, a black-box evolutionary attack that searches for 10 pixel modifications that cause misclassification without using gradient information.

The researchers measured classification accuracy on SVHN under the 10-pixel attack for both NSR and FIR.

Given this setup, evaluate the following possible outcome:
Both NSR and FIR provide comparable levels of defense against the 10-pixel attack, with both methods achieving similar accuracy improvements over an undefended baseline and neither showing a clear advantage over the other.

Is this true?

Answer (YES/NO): NO